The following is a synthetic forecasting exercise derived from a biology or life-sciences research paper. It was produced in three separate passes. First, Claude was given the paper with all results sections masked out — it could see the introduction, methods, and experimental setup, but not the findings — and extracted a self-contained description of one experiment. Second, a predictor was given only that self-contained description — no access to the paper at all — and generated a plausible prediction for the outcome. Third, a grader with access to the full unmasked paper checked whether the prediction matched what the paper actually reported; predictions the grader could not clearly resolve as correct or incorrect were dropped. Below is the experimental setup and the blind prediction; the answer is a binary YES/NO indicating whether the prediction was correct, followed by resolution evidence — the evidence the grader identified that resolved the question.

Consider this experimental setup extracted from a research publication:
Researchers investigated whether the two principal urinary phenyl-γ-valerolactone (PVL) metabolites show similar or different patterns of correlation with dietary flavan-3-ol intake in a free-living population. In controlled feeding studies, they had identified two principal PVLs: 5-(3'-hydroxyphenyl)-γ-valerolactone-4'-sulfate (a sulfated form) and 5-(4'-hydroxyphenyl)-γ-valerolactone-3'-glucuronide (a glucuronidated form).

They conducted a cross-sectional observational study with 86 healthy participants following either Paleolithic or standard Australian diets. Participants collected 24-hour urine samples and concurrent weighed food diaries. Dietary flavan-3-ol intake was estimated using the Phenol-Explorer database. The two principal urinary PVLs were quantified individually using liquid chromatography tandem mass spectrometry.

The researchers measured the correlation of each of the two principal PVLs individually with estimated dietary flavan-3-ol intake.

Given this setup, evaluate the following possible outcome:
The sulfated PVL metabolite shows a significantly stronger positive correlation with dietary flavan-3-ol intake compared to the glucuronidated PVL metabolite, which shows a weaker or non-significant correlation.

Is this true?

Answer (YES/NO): NO